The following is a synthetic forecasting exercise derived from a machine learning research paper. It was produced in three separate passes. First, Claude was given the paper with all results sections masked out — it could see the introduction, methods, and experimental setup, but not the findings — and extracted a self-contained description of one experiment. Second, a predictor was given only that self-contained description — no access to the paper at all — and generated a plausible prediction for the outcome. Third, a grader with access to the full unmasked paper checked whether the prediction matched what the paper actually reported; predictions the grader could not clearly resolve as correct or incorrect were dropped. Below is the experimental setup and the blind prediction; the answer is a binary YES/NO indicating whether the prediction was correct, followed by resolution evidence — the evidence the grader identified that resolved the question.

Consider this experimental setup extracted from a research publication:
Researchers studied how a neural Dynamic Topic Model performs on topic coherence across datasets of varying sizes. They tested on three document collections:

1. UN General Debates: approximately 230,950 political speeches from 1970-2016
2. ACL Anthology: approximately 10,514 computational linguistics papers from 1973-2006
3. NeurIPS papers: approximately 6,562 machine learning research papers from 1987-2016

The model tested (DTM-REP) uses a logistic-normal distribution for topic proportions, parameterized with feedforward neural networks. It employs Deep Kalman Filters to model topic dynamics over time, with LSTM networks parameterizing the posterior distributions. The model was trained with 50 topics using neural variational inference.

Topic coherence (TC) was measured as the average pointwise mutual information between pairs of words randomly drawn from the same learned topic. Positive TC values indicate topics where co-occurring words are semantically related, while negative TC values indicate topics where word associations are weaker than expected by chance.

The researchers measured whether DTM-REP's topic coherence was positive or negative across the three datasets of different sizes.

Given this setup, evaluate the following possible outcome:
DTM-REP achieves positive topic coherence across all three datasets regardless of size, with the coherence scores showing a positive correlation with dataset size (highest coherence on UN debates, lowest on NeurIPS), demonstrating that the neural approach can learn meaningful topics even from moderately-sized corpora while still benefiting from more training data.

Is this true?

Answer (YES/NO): NO